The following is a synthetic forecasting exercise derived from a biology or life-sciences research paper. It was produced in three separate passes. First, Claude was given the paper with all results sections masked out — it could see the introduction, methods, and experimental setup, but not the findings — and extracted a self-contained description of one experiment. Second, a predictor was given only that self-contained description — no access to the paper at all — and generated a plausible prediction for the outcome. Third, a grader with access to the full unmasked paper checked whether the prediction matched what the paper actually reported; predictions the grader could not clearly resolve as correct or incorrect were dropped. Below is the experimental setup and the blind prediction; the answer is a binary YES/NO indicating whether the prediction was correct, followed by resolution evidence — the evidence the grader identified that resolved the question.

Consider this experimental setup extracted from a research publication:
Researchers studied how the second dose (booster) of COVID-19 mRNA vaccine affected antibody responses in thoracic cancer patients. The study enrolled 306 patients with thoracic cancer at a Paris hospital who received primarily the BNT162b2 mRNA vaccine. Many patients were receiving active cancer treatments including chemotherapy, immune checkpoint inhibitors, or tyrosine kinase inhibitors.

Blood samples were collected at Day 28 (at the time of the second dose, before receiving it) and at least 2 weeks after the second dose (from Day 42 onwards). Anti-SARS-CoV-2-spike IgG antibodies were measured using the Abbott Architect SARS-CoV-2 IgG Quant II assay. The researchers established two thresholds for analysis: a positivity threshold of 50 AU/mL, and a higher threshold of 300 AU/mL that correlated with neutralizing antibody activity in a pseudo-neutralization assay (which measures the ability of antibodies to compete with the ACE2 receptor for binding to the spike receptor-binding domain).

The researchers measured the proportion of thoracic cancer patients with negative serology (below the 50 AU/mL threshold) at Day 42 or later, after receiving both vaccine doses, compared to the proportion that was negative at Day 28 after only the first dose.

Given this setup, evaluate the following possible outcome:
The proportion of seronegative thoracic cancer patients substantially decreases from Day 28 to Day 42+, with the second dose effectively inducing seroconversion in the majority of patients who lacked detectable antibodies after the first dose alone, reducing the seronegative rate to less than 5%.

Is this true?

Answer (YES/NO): NO